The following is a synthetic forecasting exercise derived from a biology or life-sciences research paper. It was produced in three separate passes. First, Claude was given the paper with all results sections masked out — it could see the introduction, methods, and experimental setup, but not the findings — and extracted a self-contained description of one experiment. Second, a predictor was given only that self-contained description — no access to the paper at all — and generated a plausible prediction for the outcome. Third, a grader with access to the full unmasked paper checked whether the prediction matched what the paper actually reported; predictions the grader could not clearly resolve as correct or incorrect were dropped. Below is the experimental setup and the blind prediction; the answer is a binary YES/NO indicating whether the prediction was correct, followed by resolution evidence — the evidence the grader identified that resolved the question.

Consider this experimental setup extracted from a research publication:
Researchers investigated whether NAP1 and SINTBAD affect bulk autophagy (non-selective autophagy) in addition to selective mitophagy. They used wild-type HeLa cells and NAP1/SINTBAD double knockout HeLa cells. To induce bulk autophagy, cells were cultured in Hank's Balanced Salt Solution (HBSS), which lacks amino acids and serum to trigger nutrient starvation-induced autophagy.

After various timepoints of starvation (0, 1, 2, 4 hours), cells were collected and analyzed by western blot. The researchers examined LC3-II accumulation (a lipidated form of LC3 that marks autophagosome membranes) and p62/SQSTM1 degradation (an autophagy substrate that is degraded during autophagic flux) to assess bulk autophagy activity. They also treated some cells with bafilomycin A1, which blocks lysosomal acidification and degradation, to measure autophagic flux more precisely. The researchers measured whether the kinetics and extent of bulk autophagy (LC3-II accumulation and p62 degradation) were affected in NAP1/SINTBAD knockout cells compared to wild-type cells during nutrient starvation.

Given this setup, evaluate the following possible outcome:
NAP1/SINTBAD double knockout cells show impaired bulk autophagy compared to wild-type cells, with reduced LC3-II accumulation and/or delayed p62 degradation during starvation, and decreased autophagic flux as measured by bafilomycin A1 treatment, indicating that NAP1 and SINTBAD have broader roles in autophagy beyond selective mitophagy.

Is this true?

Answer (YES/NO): NO